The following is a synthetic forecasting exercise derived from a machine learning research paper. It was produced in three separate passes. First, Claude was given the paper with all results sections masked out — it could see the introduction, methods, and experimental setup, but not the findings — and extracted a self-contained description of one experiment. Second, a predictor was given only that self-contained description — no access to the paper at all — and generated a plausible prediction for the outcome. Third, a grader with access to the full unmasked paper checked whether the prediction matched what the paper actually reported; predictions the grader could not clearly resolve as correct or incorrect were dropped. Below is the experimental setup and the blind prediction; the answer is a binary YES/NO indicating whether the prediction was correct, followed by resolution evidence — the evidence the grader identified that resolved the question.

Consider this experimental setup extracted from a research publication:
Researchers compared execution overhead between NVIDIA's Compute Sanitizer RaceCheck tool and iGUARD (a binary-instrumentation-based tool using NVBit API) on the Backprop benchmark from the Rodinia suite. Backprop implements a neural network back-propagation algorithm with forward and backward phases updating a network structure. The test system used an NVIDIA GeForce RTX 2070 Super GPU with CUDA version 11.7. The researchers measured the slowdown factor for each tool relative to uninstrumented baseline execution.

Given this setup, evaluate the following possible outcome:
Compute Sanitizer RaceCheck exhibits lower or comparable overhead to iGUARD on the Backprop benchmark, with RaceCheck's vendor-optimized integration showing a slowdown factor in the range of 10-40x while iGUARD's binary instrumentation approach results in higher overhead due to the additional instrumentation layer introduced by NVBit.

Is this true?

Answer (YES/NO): NO